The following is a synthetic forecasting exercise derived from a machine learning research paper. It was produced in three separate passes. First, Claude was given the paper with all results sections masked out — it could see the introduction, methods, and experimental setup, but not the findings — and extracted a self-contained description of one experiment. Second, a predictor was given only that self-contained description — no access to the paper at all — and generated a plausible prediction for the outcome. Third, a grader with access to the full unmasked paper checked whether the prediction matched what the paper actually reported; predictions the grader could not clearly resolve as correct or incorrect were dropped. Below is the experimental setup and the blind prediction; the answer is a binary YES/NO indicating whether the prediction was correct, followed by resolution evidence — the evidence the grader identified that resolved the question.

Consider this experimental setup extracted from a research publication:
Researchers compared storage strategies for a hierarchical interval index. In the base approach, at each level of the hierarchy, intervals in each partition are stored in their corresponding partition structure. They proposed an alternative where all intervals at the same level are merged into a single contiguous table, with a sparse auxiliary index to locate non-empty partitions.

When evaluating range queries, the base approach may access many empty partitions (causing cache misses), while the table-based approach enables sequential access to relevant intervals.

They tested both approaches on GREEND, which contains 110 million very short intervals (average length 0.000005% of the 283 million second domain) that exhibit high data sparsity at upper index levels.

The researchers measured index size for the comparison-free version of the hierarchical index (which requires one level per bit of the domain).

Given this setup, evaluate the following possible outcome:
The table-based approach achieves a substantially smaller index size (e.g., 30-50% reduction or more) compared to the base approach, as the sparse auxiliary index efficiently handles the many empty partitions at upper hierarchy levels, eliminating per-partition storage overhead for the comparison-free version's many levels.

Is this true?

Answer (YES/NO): YES